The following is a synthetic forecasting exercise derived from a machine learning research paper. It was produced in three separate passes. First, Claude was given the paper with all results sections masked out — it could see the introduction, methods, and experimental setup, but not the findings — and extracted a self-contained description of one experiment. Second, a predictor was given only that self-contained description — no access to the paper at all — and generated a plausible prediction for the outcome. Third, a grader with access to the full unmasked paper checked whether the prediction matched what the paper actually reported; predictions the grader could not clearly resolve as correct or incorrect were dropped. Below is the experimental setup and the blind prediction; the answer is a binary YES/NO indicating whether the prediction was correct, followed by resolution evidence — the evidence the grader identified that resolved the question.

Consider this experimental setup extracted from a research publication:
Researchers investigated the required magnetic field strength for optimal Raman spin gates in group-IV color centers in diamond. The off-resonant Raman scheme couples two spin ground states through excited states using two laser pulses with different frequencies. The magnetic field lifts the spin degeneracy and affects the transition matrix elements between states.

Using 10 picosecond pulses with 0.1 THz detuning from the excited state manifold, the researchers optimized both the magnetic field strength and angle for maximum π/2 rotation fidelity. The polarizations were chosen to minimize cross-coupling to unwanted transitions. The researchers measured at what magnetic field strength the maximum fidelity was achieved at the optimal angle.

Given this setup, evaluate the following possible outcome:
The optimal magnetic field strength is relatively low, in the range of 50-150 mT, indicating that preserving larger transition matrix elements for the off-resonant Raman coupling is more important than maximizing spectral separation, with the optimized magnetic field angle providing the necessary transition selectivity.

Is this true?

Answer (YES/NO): NO